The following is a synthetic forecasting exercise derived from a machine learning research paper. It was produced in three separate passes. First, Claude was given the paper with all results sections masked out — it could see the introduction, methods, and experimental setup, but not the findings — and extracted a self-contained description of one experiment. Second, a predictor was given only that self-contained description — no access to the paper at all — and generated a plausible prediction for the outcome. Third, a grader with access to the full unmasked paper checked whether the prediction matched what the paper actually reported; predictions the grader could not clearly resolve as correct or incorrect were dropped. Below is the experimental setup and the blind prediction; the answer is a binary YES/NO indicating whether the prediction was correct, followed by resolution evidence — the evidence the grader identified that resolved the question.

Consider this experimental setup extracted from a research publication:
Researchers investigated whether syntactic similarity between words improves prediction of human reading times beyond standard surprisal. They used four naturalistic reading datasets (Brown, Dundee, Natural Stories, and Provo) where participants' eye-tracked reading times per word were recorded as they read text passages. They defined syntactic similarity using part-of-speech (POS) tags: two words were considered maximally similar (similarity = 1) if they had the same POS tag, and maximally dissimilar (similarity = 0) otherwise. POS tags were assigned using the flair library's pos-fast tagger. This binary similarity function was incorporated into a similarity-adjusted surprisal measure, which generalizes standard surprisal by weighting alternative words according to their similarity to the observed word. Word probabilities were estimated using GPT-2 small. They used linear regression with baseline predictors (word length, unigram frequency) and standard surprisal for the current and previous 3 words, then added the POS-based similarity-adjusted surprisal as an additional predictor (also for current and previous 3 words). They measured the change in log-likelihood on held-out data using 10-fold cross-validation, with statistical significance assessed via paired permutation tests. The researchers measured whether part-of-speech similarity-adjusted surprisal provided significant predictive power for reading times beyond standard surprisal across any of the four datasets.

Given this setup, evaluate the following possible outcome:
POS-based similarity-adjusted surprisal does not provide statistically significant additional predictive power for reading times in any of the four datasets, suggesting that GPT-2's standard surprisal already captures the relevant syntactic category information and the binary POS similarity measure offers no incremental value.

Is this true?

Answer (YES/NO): YES